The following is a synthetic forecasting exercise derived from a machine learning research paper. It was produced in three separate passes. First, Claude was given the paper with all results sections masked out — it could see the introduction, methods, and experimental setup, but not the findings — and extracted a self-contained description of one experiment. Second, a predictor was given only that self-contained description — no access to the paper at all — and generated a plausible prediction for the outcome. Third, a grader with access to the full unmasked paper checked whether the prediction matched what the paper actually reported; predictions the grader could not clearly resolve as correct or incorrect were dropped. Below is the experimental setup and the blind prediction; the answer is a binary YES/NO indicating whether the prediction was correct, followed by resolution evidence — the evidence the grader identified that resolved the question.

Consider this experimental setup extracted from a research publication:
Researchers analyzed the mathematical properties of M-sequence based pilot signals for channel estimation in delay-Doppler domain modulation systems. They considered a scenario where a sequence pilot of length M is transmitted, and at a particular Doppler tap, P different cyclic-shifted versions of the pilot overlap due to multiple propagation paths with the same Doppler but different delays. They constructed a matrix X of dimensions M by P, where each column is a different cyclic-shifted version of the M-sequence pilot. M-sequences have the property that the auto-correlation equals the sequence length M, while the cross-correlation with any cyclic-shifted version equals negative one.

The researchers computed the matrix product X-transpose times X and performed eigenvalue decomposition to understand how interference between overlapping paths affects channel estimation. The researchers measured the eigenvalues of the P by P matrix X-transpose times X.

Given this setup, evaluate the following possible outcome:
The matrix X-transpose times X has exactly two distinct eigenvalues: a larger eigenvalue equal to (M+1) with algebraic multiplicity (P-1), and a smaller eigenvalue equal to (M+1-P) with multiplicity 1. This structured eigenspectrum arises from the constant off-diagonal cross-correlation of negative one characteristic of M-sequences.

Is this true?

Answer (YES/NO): NO